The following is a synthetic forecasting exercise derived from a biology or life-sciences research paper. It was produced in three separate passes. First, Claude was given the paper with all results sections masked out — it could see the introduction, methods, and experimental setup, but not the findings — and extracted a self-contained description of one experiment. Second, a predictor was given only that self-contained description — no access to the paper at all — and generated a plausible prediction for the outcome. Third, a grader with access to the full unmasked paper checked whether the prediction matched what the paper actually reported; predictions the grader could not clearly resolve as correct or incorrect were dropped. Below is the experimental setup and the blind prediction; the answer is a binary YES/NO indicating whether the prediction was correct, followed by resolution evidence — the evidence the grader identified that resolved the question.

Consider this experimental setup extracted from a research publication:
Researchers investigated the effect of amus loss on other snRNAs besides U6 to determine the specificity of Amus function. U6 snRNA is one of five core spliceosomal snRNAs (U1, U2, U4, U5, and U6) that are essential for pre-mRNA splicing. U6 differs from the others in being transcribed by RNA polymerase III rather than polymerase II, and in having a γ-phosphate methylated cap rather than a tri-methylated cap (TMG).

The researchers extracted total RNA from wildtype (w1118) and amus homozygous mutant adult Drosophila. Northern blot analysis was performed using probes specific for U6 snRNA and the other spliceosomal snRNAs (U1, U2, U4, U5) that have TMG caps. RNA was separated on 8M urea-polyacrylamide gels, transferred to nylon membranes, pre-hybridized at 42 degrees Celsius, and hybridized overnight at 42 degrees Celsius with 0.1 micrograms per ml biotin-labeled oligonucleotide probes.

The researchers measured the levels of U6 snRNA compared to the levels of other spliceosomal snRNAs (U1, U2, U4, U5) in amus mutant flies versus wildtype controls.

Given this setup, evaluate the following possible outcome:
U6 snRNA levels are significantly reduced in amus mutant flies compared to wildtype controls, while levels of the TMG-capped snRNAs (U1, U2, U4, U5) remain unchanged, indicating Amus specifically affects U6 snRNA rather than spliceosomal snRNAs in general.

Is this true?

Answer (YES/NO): YES